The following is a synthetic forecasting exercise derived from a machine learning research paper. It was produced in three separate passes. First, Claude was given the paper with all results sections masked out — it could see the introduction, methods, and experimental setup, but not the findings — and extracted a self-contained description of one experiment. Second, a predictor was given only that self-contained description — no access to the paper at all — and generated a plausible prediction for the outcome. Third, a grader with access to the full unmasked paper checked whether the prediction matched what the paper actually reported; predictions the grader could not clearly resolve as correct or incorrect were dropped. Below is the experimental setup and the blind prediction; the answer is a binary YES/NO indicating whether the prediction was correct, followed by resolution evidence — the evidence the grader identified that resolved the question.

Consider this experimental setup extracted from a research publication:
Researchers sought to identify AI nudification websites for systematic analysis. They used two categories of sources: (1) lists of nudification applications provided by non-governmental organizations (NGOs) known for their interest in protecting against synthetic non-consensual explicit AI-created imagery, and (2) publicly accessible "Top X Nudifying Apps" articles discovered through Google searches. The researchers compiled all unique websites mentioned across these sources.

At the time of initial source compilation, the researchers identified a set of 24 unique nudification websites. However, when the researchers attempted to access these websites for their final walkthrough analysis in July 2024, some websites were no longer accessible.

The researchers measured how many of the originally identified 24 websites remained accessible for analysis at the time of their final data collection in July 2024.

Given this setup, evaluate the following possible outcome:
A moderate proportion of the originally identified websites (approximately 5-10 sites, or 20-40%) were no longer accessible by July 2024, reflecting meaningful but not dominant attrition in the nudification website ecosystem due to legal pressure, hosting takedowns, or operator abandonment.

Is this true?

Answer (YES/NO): NO